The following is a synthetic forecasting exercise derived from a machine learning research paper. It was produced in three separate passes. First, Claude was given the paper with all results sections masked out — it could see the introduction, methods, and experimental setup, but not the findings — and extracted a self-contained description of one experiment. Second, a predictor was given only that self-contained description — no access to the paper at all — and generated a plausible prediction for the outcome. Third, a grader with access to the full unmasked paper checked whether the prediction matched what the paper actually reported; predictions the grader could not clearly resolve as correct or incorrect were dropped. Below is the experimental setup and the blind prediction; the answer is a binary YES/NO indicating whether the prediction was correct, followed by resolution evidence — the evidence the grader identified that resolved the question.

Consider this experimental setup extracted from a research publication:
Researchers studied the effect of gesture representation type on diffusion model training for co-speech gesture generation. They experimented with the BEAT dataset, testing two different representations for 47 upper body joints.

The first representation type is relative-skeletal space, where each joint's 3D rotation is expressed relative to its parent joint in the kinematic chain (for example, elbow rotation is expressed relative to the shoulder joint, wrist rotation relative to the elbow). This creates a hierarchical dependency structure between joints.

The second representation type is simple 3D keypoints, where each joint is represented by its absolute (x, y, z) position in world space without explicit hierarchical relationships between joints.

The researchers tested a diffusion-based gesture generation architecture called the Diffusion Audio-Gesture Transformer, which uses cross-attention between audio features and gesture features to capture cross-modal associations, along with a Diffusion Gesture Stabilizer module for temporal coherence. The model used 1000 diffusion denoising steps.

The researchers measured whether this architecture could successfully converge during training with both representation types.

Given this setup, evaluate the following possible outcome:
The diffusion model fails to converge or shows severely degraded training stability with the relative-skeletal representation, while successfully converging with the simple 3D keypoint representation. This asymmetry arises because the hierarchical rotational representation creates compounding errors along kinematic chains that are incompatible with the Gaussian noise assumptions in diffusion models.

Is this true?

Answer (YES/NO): YES